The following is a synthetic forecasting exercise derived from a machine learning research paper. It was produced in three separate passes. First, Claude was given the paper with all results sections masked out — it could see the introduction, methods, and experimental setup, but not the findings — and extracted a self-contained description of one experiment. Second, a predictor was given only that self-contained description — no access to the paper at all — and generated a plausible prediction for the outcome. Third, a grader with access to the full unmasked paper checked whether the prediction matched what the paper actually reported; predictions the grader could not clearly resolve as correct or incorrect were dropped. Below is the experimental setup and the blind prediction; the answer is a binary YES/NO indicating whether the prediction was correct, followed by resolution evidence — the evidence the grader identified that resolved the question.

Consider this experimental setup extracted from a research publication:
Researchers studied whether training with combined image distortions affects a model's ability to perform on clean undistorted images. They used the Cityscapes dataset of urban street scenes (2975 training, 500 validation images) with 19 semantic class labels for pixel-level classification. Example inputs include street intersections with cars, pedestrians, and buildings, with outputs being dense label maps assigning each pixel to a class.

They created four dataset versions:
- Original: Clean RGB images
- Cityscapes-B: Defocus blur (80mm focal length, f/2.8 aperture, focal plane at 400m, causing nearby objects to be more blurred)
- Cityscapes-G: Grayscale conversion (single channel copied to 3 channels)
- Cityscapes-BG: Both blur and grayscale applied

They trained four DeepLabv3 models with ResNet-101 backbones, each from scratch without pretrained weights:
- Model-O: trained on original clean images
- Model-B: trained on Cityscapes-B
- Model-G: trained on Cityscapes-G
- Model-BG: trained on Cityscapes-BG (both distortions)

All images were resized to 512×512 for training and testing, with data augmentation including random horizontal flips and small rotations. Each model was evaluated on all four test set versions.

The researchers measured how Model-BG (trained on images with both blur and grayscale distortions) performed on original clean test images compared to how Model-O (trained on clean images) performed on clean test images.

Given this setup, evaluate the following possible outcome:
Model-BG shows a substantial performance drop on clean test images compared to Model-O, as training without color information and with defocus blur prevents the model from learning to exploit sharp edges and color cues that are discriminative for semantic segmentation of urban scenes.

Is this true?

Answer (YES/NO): YES